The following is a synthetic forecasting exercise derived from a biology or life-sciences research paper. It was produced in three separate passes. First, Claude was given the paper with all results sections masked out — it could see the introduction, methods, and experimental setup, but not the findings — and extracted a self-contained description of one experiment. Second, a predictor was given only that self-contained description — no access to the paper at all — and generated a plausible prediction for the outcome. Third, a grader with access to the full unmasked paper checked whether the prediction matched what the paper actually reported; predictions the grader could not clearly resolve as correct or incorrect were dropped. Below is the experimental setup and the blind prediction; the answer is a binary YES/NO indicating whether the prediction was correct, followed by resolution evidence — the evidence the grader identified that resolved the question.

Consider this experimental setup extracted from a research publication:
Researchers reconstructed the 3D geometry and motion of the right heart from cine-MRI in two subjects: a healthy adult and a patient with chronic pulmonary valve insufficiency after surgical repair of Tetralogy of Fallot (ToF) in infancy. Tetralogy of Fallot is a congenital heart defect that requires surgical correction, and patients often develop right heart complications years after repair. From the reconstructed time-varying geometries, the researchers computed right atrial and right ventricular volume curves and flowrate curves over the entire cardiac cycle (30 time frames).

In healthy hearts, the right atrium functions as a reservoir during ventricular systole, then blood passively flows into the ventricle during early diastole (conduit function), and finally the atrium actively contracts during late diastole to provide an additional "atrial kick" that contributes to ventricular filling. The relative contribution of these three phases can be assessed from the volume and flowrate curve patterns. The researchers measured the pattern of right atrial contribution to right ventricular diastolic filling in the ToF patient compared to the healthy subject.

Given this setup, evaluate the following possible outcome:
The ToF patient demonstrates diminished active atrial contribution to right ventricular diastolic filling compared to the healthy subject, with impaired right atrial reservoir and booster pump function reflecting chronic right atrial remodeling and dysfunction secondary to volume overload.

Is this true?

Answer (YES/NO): YES